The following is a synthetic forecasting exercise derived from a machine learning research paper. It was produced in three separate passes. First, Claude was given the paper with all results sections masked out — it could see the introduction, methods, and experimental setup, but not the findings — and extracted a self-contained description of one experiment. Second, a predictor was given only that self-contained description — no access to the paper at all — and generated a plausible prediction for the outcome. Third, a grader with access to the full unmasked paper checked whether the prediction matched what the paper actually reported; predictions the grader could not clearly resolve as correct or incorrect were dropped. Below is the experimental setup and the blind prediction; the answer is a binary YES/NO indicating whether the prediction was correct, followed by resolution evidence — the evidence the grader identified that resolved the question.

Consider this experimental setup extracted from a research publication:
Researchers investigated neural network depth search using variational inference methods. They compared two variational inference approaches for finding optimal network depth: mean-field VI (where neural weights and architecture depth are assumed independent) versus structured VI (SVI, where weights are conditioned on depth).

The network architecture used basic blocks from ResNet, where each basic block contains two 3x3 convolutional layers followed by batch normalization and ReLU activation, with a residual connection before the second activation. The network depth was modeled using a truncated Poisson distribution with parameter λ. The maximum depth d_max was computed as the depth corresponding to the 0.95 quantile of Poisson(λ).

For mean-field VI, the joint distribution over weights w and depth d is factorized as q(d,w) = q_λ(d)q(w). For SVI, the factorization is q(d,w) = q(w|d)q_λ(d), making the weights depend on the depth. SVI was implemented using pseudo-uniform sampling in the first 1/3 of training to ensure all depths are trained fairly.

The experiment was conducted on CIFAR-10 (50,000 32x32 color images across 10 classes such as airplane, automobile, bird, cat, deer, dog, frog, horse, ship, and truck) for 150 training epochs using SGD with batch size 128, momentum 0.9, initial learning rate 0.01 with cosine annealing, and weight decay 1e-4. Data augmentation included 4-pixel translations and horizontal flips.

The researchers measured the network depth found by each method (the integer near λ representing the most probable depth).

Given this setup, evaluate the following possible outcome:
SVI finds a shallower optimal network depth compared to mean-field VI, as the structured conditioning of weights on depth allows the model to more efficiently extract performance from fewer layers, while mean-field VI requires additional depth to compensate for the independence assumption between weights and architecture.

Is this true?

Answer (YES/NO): NO